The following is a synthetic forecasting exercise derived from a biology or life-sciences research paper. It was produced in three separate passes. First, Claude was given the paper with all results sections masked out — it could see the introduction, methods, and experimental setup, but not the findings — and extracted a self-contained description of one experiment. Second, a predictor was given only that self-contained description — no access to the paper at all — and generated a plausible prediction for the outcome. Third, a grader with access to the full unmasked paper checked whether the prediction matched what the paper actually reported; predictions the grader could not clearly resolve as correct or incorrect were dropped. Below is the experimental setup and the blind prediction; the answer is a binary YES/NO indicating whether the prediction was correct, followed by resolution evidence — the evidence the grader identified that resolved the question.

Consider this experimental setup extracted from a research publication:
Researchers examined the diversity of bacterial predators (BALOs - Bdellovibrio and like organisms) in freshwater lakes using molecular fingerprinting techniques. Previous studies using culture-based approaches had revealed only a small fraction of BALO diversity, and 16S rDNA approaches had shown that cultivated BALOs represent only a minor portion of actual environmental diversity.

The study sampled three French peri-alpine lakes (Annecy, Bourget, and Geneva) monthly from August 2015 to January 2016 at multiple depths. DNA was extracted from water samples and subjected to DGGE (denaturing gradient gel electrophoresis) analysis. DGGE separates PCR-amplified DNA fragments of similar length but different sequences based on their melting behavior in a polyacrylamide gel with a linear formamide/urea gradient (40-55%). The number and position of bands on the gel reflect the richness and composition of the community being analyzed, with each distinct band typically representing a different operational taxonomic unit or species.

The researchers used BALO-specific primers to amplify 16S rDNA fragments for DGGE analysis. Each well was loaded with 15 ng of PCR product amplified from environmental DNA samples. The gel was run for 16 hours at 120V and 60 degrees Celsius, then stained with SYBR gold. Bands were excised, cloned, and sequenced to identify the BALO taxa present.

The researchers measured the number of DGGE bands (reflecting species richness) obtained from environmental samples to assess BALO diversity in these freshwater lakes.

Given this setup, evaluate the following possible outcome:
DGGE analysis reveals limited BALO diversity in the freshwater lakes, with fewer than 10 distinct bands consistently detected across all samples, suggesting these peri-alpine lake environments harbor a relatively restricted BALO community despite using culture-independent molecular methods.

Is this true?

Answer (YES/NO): YES